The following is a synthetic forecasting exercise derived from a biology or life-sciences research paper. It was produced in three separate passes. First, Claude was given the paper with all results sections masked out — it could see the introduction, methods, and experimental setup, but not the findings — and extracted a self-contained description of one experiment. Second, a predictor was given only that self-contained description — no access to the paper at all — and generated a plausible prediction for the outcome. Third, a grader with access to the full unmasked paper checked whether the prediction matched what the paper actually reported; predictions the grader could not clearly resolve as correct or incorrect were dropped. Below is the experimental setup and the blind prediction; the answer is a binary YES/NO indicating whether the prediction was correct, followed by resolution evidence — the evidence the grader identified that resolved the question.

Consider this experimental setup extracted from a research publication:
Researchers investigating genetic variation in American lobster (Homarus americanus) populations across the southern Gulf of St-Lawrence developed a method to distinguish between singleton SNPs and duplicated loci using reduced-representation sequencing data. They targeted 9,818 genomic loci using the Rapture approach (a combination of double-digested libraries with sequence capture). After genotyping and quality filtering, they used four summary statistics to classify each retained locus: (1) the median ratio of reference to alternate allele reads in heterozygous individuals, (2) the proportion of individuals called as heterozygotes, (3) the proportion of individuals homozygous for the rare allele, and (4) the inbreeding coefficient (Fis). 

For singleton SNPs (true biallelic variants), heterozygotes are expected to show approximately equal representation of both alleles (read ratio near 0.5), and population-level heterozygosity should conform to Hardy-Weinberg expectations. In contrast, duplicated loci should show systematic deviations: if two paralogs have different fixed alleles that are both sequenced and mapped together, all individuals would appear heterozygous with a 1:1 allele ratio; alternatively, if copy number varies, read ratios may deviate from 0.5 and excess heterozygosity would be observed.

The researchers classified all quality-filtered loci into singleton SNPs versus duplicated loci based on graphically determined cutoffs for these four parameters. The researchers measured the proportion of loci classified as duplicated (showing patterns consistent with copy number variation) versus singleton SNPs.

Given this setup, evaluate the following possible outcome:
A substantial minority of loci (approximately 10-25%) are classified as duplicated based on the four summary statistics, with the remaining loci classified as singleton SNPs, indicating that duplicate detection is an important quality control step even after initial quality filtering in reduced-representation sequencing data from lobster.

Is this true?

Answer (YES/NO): YES